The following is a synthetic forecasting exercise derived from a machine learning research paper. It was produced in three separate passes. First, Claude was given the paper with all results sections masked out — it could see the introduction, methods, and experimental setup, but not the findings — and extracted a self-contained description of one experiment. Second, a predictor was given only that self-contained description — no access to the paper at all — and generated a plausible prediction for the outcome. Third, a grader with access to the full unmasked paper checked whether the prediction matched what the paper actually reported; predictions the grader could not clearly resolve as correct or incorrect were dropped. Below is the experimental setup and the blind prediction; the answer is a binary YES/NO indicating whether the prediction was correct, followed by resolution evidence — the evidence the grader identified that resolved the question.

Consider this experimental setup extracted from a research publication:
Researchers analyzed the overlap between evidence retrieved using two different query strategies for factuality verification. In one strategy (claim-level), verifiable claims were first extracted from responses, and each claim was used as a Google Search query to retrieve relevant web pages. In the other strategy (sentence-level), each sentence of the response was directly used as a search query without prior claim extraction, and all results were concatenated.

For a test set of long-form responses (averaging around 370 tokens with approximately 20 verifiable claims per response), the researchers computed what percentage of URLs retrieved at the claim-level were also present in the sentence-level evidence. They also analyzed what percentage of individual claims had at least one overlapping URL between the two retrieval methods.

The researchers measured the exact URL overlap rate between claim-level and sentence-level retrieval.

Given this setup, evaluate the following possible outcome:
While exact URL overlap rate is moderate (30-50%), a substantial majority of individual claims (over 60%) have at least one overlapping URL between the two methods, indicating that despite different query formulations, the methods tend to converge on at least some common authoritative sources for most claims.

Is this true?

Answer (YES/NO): NO